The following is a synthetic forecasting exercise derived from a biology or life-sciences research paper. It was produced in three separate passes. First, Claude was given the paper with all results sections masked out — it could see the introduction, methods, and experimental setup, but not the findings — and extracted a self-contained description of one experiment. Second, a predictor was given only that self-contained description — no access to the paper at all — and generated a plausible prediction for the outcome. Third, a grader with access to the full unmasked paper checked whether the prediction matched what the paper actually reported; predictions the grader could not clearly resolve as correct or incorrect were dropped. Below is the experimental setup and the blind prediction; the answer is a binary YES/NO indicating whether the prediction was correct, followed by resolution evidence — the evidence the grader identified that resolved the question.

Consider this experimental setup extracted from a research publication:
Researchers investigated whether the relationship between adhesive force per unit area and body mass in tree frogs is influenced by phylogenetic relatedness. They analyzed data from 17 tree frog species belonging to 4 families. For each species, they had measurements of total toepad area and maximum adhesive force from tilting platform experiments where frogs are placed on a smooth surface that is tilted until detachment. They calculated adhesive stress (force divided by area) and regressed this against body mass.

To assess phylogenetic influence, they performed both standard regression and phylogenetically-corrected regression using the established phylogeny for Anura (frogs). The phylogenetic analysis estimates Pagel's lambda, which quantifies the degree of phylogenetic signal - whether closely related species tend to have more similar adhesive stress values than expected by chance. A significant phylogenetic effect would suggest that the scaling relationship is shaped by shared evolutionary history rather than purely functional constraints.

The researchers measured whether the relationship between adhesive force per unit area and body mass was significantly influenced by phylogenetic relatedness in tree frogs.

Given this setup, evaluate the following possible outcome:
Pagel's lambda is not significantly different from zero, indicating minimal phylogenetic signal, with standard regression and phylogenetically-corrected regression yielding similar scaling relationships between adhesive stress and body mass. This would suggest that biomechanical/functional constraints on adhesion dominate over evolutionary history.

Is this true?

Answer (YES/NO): YES